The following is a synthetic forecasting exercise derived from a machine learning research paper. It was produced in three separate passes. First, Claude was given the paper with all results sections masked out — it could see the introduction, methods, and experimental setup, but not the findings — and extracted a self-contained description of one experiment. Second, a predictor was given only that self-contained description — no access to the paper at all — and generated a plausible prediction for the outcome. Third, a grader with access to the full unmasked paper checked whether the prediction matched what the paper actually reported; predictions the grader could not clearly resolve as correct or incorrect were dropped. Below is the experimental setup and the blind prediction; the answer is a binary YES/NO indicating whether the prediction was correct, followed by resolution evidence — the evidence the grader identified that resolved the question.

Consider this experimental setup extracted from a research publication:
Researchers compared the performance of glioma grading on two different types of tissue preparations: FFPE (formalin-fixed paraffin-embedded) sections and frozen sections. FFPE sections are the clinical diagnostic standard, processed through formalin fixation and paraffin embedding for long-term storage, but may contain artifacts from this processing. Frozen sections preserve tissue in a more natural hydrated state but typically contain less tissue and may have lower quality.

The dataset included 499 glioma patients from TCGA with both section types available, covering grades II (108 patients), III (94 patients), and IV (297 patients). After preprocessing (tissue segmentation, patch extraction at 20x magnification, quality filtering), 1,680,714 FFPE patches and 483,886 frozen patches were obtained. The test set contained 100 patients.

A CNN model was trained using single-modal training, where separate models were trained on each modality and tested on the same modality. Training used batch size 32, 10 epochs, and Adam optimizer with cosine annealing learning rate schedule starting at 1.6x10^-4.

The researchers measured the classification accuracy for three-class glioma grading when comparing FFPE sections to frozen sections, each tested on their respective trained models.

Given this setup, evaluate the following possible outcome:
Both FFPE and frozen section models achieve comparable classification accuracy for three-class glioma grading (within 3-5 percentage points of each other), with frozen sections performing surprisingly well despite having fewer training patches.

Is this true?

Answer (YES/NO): YES